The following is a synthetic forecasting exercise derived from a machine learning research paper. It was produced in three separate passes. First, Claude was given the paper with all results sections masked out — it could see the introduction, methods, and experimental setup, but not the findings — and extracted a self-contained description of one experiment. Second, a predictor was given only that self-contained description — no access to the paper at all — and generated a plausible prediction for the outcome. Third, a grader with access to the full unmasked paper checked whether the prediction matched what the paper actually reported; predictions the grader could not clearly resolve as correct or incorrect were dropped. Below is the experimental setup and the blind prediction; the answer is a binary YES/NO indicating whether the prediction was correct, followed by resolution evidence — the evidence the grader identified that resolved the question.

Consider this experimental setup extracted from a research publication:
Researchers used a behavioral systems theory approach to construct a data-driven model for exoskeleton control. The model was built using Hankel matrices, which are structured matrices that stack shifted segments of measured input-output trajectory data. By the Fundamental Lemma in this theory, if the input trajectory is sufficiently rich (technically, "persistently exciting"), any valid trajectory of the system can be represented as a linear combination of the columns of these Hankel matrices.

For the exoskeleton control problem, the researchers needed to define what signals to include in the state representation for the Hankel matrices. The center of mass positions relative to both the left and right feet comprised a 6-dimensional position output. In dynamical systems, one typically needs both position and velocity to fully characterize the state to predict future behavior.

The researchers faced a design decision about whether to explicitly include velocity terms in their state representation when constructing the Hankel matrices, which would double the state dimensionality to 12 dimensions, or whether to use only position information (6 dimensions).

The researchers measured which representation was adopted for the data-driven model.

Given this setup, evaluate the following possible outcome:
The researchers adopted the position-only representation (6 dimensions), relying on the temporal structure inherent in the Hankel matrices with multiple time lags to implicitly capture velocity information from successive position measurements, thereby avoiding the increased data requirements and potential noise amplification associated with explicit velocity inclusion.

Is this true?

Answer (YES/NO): YES